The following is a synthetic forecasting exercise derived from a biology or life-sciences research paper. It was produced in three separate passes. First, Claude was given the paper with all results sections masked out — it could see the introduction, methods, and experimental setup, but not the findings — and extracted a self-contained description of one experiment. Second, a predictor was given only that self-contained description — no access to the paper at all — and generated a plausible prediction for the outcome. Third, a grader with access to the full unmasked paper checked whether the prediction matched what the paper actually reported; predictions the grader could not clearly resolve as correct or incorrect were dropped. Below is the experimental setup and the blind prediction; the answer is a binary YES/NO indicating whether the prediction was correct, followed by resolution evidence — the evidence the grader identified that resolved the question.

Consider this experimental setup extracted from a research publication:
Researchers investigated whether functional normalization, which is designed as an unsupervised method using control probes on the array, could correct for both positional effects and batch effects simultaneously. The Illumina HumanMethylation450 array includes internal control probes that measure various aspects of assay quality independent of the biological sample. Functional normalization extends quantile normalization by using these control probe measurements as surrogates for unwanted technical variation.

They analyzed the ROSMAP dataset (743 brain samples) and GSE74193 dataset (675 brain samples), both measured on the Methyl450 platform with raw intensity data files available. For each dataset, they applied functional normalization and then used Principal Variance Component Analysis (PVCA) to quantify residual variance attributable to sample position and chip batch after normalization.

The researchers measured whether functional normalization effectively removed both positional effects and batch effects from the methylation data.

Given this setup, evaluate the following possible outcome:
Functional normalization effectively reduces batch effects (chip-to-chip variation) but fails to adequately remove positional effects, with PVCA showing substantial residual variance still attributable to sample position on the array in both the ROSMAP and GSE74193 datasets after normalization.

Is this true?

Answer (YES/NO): NO